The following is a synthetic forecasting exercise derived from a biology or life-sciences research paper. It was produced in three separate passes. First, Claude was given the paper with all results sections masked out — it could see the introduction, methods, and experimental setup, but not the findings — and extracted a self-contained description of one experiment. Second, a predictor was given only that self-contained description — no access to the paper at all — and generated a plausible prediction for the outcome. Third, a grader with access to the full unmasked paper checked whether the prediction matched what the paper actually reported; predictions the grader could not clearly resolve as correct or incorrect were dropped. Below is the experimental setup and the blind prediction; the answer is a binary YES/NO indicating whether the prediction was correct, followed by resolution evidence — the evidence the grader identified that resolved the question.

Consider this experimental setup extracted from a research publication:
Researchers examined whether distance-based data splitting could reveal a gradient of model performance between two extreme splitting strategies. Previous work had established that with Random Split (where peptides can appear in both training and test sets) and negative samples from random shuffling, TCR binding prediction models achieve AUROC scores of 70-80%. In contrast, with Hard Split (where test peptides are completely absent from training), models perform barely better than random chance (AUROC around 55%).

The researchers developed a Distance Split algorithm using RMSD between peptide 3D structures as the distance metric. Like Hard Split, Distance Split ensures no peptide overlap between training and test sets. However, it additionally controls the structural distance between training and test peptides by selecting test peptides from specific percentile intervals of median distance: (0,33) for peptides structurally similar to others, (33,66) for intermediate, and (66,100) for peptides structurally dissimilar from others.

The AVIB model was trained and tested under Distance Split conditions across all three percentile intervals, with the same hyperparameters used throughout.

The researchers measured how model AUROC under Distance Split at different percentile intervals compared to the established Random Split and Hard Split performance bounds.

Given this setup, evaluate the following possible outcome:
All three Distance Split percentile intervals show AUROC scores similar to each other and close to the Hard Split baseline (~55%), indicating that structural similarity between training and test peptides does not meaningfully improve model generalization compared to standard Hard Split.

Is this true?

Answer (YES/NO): NO